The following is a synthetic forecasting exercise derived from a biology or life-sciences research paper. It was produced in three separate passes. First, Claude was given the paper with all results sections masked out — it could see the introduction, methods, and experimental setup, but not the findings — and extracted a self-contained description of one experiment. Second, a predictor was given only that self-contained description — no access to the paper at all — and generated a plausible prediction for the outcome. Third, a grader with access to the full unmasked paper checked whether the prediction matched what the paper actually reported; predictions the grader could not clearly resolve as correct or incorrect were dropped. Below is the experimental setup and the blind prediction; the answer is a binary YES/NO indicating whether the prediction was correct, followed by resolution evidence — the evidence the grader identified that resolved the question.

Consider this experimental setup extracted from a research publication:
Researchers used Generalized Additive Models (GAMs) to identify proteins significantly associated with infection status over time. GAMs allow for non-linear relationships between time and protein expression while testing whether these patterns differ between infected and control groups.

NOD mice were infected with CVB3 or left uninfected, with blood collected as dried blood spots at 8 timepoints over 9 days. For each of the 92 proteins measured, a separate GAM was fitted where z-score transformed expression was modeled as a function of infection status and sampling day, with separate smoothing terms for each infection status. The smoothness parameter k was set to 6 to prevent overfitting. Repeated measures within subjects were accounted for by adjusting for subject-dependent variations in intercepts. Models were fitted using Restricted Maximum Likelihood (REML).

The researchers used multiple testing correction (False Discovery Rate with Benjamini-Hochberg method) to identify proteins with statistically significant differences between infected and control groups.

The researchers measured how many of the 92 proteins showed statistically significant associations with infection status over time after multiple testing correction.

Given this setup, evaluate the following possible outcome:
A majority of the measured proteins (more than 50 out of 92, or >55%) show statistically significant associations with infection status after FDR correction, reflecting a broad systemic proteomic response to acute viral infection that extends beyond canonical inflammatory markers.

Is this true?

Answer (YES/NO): NO